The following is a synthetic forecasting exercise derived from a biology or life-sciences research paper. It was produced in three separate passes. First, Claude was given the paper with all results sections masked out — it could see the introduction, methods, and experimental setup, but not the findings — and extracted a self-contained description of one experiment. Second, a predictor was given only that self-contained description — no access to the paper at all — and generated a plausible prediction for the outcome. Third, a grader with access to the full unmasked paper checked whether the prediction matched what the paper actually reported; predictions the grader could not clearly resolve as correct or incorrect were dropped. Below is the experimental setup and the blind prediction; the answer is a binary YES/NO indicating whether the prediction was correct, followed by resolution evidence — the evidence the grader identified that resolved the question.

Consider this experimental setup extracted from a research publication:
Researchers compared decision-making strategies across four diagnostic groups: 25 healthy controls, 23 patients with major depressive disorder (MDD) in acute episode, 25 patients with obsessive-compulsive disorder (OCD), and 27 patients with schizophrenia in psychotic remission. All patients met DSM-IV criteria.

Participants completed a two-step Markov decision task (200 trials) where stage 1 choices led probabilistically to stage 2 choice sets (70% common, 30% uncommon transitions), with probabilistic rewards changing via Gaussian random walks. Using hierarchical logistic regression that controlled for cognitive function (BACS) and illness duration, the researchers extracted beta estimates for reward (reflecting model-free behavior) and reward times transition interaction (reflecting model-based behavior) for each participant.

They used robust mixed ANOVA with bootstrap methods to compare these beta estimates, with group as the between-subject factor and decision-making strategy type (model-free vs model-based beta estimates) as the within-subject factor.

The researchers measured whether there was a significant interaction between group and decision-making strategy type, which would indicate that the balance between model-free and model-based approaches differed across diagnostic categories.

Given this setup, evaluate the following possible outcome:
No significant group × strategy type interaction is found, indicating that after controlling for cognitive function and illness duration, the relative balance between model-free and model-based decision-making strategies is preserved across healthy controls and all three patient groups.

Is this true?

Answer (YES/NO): YES